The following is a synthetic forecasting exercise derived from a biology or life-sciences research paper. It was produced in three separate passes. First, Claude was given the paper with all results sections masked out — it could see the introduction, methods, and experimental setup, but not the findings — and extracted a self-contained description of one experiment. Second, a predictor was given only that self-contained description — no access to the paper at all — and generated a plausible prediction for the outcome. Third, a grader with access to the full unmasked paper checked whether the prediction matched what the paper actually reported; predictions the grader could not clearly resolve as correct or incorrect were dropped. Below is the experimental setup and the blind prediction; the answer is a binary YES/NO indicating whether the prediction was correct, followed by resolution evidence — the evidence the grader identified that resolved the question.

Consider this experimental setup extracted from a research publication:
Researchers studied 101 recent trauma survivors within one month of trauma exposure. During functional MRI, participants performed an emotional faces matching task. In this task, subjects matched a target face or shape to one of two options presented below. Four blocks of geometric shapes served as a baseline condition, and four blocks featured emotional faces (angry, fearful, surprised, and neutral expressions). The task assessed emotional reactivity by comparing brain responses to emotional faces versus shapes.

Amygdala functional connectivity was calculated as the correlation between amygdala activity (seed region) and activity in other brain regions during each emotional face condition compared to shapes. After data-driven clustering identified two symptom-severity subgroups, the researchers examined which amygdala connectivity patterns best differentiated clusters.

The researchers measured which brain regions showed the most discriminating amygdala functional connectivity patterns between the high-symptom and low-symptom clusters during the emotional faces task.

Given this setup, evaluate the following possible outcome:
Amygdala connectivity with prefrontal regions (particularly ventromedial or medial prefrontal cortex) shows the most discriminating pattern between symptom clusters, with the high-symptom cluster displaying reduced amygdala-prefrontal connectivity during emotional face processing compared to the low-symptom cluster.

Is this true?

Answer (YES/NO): NO